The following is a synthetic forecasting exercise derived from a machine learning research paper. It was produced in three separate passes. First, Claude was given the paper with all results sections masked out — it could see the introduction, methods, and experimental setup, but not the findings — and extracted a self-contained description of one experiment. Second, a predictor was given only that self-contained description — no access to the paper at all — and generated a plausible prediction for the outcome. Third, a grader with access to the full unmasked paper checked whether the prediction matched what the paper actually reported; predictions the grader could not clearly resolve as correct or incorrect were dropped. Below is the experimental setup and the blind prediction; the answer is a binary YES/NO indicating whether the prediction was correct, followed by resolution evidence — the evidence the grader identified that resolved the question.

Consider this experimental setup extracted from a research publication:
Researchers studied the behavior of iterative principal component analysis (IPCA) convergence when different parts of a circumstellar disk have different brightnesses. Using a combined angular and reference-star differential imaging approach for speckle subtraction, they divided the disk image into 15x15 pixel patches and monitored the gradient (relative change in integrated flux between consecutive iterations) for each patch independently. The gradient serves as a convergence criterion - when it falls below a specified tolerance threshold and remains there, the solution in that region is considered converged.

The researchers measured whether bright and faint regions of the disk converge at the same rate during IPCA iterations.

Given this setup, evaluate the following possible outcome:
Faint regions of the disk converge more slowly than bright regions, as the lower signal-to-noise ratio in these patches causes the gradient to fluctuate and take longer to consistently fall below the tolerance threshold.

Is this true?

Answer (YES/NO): YES